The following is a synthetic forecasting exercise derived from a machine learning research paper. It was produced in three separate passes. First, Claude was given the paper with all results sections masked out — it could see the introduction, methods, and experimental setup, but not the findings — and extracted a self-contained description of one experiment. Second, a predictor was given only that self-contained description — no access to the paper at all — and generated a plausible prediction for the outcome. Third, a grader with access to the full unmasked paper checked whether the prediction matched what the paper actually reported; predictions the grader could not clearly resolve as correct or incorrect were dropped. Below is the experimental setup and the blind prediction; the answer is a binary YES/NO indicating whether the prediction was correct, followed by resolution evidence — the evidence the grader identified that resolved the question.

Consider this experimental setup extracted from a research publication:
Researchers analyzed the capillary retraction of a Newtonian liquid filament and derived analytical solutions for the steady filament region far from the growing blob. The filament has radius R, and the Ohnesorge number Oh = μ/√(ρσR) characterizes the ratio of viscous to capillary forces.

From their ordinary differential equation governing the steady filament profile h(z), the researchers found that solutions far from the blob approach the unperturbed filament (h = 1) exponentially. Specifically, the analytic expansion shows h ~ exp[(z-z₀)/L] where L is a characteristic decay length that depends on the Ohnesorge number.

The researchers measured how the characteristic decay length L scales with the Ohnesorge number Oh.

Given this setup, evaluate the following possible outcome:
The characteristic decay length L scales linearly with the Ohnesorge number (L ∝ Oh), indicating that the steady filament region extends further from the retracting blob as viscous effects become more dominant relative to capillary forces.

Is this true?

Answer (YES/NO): NO